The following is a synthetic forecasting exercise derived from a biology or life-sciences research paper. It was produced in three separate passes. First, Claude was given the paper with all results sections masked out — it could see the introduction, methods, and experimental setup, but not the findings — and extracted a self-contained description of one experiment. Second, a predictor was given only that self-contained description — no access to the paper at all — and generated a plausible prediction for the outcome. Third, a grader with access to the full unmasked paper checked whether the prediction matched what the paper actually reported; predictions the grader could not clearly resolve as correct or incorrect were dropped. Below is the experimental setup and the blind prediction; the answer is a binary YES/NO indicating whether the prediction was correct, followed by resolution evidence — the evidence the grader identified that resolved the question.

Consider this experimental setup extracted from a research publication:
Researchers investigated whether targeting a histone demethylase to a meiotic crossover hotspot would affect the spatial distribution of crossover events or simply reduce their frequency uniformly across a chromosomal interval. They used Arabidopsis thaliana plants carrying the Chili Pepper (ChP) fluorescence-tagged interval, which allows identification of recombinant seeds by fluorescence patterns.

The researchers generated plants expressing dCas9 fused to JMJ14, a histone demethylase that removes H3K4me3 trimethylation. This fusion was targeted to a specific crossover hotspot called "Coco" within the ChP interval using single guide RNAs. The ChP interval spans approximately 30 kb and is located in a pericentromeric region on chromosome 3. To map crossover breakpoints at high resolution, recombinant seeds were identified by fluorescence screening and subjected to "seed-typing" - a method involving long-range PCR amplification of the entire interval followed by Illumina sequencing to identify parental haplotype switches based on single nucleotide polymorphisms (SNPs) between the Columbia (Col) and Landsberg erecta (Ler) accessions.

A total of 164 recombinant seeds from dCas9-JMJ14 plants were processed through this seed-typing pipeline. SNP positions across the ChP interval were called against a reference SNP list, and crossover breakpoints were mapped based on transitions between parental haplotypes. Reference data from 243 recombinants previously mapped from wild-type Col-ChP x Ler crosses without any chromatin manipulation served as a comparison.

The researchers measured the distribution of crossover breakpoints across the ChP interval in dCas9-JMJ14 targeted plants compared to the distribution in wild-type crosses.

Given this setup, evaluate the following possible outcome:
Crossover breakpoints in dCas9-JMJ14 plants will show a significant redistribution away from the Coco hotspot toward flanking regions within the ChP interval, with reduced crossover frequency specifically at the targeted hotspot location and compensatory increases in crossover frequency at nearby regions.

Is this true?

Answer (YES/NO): NO